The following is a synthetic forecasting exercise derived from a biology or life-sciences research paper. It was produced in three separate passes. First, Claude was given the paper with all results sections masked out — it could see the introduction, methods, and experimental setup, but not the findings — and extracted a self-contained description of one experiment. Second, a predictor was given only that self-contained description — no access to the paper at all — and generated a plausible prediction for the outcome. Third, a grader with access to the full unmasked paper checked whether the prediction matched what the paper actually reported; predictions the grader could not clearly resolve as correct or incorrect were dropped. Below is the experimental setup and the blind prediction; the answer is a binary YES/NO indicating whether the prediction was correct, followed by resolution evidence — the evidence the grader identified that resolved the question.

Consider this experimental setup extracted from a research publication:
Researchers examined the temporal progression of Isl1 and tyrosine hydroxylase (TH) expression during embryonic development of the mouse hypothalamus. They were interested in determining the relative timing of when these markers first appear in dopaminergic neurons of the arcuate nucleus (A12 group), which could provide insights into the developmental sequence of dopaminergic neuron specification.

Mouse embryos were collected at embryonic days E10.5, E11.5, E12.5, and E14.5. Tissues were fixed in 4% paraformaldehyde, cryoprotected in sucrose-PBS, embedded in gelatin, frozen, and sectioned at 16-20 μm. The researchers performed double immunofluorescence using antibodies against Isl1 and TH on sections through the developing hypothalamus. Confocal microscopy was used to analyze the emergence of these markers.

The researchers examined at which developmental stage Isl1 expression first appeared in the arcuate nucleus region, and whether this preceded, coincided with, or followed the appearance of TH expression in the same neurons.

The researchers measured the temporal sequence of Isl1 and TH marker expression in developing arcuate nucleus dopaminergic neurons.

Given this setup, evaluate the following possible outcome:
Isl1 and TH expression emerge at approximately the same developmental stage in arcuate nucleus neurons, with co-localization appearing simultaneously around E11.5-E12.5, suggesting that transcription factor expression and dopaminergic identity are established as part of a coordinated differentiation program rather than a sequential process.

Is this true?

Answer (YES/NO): NO